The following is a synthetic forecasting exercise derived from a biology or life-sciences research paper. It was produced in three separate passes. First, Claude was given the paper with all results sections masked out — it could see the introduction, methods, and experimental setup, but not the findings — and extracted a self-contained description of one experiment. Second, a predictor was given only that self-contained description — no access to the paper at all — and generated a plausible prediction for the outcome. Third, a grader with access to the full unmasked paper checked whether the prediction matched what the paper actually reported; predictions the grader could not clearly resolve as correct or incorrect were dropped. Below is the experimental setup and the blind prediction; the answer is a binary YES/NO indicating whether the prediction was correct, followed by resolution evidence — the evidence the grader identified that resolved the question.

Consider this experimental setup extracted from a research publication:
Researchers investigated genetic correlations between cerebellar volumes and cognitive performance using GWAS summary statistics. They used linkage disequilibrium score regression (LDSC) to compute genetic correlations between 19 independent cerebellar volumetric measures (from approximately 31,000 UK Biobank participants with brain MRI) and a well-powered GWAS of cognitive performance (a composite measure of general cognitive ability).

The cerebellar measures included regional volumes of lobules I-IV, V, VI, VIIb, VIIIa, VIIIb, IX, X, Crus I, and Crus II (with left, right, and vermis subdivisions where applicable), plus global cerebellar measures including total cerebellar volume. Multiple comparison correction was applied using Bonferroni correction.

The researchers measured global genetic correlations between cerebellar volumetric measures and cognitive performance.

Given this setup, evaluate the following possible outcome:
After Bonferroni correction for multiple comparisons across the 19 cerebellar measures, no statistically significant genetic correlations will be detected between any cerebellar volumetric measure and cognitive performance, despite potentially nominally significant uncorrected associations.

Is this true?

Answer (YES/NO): YES